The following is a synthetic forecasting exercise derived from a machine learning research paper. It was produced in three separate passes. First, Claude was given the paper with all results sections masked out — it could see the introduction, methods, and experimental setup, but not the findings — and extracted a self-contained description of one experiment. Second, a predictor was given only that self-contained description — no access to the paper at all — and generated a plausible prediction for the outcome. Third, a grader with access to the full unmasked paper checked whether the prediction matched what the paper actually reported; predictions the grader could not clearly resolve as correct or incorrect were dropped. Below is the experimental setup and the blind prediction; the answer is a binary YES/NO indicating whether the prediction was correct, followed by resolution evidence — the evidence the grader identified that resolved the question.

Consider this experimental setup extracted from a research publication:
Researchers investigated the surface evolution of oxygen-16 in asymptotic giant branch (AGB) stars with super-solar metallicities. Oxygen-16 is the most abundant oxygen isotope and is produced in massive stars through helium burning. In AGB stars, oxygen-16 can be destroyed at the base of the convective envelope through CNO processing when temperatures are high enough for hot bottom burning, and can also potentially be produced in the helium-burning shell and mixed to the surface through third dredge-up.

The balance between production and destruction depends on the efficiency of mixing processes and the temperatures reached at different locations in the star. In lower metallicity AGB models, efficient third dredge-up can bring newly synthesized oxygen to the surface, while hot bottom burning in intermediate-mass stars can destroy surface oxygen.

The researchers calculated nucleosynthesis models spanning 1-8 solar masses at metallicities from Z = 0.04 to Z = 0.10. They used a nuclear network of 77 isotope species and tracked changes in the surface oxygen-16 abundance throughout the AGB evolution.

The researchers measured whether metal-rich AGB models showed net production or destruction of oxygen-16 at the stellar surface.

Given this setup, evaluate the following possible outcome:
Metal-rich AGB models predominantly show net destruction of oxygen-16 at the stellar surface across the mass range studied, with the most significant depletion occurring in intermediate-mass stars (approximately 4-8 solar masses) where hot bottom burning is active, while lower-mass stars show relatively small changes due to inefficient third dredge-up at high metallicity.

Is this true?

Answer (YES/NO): NO